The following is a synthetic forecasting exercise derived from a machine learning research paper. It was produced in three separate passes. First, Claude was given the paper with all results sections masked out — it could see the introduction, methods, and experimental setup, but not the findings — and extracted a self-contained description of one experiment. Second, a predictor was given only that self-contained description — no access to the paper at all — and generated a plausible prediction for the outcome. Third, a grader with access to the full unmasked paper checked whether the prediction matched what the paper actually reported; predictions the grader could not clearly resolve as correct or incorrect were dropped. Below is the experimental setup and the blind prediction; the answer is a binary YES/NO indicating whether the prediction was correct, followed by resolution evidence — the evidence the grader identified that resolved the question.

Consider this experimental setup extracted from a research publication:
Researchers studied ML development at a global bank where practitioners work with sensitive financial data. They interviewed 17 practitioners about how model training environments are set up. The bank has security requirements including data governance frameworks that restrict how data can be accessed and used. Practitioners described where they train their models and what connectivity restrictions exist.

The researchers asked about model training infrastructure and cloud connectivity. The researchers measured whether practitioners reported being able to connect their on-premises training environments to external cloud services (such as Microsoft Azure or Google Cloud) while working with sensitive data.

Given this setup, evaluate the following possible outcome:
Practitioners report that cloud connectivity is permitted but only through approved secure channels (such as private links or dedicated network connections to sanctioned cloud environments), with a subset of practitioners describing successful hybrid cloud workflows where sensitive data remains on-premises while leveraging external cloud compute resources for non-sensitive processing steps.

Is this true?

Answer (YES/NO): NO